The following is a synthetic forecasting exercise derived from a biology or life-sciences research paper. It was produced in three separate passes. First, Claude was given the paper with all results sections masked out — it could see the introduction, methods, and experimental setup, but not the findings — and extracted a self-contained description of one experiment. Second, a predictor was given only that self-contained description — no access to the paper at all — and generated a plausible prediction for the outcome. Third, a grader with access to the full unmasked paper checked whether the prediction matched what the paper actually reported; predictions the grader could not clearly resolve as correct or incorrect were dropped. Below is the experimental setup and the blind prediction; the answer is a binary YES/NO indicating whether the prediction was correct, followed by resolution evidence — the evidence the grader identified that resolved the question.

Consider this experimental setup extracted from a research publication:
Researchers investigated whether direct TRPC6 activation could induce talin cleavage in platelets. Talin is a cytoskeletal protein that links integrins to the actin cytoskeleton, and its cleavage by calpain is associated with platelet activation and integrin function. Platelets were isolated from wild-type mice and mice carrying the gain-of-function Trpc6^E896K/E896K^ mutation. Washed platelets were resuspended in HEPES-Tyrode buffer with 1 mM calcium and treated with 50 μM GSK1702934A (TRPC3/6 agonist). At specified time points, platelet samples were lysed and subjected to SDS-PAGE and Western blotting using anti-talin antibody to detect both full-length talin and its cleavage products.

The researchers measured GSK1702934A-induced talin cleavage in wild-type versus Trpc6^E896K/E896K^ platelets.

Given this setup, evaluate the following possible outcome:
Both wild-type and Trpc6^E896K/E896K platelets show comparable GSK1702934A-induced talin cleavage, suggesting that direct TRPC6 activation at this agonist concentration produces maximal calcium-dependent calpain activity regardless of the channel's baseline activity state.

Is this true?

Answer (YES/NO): NO